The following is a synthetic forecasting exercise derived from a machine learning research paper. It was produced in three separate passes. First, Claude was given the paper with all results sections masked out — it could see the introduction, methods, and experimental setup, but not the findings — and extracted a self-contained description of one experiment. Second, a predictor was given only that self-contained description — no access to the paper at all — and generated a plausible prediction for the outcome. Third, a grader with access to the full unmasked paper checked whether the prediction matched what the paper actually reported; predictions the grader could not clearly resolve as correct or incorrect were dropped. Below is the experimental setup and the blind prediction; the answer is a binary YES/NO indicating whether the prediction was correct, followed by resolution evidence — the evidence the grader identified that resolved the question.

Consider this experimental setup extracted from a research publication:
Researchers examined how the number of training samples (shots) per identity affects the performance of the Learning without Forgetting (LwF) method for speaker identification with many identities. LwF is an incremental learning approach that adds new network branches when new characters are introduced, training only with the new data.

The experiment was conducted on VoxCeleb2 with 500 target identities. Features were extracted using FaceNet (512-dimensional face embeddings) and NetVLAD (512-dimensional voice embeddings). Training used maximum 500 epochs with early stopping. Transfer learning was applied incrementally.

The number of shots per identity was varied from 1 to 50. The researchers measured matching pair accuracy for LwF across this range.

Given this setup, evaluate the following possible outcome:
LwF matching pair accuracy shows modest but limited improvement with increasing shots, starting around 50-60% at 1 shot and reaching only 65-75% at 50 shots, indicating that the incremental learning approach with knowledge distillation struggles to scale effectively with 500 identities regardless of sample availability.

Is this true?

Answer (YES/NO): NO